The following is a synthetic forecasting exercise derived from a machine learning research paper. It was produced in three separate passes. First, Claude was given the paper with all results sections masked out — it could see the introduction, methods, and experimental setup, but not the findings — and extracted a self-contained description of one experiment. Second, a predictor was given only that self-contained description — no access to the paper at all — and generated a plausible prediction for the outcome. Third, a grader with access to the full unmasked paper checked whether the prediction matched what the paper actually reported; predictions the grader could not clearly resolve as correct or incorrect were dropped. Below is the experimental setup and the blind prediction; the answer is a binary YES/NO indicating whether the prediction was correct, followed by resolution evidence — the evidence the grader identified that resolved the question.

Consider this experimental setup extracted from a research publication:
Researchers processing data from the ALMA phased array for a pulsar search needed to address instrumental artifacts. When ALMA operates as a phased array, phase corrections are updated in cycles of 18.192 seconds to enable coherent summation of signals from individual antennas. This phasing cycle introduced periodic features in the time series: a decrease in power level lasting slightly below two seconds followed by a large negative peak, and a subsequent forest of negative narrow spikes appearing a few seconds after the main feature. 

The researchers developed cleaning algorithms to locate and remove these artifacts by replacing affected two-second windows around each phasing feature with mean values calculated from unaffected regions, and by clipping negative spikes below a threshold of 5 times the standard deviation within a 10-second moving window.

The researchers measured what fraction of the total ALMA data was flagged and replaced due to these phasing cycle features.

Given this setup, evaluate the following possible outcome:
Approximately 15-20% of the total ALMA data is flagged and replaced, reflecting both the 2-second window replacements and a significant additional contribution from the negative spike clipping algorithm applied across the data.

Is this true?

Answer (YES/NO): NO